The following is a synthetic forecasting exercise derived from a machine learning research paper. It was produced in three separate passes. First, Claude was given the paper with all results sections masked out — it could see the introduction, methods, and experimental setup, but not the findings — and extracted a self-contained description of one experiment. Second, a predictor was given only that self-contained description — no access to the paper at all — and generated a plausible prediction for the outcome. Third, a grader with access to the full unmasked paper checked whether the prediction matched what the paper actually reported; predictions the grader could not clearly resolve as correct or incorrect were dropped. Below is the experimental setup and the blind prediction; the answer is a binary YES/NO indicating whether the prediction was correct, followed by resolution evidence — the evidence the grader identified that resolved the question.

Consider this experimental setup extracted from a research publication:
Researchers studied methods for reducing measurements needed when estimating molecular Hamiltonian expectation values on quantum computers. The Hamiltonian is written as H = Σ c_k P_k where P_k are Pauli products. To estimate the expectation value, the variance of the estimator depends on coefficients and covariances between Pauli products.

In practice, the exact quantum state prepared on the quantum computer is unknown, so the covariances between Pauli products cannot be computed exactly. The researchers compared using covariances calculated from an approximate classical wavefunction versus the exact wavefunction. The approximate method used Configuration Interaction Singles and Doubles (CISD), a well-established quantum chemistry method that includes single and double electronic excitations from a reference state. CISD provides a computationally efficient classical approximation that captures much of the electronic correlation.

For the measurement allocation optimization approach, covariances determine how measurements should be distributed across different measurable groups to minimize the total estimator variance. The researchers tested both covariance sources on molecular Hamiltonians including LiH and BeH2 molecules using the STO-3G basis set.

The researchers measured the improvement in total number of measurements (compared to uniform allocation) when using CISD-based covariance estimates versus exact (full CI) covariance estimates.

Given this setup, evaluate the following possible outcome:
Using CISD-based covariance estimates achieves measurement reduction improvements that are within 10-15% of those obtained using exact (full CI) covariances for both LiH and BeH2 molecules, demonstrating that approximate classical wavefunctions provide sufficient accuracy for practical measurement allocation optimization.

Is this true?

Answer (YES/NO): YES